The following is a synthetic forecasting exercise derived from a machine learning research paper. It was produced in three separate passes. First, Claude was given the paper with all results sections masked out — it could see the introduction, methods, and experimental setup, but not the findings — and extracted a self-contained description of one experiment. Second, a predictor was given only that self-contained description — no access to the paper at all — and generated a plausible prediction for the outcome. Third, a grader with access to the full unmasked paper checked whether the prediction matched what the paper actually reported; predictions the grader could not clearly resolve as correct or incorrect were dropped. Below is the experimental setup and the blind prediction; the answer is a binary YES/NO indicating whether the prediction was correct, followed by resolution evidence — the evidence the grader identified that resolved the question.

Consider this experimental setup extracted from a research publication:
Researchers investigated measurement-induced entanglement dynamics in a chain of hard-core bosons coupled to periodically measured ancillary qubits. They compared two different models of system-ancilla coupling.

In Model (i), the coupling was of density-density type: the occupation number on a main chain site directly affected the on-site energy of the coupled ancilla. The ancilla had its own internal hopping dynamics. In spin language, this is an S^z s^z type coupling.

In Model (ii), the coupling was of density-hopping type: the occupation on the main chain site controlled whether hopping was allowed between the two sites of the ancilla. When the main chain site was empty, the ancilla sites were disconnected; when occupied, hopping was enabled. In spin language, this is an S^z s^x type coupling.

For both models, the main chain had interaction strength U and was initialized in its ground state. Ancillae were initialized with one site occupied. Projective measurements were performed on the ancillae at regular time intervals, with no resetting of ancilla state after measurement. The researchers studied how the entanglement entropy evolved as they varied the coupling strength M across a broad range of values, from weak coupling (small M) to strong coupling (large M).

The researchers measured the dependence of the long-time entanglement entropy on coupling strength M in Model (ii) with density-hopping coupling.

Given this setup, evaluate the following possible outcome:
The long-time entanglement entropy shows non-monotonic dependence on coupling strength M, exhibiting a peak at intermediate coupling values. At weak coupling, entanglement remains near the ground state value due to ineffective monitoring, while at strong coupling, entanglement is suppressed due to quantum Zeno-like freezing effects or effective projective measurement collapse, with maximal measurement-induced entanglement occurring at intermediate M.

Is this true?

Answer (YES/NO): NO